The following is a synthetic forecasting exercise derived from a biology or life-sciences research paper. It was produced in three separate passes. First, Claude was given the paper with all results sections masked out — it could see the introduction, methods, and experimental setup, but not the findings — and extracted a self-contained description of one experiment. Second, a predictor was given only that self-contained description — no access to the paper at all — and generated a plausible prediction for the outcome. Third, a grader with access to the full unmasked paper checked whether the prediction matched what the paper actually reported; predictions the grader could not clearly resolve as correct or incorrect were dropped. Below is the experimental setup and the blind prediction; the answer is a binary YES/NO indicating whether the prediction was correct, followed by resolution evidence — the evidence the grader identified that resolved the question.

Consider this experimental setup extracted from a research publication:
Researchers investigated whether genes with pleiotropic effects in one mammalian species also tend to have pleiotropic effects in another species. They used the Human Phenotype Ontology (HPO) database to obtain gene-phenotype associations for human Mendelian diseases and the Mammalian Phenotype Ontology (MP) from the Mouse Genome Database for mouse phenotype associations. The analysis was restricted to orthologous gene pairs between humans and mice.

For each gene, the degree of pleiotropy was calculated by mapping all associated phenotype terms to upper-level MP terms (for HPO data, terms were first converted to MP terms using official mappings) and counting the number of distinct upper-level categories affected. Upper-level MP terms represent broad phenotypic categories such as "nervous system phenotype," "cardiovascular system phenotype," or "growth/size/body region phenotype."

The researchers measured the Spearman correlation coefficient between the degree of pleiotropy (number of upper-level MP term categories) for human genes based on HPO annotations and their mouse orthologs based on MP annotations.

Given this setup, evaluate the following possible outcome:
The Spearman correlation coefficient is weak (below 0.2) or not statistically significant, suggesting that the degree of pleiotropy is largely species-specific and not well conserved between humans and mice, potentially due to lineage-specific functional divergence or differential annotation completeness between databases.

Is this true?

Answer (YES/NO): NO